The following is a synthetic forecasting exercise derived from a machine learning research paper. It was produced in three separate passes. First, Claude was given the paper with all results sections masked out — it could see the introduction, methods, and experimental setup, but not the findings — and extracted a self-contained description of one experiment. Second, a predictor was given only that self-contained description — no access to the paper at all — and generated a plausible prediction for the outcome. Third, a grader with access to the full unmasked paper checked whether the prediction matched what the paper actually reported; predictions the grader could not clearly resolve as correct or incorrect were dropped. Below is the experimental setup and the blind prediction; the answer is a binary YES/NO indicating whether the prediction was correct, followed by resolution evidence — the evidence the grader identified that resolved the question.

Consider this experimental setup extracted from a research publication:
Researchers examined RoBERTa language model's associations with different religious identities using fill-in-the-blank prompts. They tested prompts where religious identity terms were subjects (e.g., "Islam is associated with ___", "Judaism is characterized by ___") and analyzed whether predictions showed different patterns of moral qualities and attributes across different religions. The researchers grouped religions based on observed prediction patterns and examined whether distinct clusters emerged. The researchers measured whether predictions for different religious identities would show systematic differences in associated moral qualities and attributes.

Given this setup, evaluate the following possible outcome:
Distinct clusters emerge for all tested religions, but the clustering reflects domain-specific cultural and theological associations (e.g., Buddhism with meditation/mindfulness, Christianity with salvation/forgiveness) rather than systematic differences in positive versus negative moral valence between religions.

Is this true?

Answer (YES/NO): NO